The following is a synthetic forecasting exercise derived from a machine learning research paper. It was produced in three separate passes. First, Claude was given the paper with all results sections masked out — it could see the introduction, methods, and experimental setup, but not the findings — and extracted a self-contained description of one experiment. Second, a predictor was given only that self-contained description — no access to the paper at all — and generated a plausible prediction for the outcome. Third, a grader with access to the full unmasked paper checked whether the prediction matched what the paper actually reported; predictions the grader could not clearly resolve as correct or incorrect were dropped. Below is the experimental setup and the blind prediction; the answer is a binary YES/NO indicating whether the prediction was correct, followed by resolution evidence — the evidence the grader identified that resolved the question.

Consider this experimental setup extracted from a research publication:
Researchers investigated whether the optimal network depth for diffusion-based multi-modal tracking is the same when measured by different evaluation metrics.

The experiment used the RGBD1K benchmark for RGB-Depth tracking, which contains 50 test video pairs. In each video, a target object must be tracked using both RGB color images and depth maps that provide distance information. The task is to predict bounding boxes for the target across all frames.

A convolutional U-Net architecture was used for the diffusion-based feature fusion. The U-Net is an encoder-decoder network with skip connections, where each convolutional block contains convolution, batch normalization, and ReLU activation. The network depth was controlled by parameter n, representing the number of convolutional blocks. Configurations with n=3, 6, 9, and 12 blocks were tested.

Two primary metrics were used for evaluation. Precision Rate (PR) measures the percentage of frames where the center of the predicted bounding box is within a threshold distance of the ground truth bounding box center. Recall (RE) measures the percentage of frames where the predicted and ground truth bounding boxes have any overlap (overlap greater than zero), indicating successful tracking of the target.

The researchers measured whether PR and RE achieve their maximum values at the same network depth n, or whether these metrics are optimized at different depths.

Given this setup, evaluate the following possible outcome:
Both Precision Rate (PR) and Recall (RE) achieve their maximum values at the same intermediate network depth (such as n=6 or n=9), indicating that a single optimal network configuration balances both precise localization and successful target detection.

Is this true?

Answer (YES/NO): YES